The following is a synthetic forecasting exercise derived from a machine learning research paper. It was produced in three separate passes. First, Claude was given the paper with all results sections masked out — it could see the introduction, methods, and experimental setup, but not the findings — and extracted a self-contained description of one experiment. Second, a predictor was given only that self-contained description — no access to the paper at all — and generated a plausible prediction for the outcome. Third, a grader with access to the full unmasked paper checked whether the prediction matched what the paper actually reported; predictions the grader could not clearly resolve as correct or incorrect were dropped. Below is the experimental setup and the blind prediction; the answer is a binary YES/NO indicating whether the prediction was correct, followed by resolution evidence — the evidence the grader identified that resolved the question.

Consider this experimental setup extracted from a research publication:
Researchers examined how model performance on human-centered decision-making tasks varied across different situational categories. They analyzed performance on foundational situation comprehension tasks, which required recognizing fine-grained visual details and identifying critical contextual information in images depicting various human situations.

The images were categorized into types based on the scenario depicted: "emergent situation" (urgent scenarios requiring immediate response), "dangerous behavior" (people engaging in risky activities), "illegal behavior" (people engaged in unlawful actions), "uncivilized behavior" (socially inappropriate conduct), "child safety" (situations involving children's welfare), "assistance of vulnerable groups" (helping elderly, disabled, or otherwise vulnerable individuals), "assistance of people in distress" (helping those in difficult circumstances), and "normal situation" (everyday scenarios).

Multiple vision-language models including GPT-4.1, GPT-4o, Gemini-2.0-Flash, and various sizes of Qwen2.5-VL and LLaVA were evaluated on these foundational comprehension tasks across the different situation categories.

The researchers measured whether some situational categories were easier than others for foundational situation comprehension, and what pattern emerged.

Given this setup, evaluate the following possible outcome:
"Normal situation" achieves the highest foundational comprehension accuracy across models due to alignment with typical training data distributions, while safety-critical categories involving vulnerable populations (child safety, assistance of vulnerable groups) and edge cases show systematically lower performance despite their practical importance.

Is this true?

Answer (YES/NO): NO